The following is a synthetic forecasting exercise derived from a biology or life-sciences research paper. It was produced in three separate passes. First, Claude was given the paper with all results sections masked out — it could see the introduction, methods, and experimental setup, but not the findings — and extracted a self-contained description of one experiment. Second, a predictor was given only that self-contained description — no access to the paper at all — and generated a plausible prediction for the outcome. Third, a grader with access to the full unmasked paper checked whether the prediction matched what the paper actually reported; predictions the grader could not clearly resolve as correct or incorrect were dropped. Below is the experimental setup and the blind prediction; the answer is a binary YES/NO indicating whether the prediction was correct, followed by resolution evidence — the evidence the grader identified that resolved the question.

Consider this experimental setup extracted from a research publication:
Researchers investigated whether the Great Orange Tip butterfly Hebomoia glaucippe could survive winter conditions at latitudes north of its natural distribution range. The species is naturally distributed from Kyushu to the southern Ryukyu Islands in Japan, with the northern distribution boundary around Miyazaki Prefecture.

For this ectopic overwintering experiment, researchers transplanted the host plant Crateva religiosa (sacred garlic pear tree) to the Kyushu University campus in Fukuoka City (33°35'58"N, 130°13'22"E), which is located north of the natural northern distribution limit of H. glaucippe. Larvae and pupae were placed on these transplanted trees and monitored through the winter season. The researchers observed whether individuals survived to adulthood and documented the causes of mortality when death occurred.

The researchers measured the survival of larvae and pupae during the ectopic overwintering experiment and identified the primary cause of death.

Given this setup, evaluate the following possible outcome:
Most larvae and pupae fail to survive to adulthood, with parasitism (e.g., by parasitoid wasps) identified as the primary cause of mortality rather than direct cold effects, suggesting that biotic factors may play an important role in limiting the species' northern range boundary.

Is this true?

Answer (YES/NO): NO